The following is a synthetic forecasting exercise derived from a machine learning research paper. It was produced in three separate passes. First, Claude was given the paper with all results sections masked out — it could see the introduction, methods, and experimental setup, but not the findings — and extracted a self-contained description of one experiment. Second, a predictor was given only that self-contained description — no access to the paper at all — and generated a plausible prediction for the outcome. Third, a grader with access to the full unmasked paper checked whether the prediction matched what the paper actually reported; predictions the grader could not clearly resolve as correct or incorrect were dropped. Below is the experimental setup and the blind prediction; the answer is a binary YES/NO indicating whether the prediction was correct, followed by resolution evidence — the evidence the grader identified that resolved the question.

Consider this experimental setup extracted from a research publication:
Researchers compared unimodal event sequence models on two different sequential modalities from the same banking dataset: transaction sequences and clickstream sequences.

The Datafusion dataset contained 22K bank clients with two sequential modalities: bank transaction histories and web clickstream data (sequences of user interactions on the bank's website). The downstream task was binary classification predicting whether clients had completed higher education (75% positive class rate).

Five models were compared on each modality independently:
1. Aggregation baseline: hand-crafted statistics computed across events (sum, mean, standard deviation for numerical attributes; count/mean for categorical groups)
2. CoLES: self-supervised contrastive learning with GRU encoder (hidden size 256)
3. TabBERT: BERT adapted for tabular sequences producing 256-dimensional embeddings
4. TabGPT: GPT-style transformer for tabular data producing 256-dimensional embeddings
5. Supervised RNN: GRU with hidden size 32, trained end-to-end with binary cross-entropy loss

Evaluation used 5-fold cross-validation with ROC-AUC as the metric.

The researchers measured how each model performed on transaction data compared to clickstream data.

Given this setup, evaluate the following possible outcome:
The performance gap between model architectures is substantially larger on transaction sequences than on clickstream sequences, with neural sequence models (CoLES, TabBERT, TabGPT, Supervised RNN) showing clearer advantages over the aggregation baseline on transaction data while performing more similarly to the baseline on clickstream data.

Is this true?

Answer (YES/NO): NO